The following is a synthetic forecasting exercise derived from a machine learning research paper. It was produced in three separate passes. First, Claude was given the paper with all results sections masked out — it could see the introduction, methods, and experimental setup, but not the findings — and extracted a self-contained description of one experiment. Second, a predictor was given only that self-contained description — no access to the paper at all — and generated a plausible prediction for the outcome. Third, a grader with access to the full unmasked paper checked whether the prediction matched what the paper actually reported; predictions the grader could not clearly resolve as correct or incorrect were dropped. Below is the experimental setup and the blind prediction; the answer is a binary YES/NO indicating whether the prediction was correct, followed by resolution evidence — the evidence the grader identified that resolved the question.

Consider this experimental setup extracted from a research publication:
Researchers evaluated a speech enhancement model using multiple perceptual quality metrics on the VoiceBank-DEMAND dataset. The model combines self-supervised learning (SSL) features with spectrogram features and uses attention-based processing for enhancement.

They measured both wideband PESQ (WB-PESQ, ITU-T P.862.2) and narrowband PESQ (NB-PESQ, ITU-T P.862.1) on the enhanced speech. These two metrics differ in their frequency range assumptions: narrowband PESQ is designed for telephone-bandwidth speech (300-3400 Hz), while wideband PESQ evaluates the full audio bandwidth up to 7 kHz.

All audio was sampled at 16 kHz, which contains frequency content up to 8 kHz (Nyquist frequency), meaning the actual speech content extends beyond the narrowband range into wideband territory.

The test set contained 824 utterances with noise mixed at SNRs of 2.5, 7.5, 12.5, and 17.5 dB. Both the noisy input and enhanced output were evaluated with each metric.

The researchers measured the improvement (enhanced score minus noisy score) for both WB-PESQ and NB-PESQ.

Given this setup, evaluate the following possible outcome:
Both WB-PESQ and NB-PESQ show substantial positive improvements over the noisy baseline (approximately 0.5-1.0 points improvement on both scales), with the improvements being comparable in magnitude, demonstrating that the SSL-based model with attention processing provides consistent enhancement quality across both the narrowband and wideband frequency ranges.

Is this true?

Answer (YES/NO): NO